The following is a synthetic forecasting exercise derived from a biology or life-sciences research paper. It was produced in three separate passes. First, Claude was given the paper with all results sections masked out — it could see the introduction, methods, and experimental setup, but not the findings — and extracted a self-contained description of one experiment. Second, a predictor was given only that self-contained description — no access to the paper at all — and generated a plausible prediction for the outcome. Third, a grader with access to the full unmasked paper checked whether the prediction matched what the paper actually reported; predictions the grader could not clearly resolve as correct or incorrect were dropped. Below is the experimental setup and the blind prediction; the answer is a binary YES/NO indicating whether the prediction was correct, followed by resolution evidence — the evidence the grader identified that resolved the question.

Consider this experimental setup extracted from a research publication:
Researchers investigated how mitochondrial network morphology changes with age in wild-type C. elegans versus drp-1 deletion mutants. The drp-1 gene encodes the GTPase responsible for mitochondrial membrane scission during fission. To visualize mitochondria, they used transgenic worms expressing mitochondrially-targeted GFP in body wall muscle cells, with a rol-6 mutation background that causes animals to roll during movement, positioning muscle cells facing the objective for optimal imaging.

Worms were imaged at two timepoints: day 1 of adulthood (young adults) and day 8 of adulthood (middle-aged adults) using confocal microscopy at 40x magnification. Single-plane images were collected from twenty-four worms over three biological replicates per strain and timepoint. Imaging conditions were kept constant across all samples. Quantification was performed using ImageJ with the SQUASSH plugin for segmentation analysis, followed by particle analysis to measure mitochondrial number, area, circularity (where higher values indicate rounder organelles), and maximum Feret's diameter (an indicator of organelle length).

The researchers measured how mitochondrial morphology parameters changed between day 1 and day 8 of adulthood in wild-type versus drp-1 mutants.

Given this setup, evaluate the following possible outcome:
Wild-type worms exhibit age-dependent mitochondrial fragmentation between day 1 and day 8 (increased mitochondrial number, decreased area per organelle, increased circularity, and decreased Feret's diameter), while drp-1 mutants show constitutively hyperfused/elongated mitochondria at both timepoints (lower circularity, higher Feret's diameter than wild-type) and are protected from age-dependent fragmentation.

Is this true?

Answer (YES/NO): NO